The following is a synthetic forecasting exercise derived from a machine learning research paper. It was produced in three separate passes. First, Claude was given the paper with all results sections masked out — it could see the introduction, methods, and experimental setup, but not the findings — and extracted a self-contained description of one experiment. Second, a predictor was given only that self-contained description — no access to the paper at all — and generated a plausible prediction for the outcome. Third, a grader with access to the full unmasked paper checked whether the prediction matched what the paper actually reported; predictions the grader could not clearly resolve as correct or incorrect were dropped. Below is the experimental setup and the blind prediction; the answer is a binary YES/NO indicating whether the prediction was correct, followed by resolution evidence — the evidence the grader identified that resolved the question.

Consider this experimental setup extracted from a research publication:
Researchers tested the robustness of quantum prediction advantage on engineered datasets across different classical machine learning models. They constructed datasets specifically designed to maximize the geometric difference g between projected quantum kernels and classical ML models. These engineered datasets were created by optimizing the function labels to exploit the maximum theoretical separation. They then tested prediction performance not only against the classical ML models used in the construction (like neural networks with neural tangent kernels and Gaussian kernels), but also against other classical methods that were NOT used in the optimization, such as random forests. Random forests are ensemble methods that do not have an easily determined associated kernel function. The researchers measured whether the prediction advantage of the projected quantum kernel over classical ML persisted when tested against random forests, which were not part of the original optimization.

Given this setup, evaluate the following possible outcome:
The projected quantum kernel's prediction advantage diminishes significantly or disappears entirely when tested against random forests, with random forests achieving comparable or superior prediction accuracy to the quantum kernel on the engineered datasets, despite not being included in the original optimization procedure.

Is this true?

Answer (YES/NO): NO